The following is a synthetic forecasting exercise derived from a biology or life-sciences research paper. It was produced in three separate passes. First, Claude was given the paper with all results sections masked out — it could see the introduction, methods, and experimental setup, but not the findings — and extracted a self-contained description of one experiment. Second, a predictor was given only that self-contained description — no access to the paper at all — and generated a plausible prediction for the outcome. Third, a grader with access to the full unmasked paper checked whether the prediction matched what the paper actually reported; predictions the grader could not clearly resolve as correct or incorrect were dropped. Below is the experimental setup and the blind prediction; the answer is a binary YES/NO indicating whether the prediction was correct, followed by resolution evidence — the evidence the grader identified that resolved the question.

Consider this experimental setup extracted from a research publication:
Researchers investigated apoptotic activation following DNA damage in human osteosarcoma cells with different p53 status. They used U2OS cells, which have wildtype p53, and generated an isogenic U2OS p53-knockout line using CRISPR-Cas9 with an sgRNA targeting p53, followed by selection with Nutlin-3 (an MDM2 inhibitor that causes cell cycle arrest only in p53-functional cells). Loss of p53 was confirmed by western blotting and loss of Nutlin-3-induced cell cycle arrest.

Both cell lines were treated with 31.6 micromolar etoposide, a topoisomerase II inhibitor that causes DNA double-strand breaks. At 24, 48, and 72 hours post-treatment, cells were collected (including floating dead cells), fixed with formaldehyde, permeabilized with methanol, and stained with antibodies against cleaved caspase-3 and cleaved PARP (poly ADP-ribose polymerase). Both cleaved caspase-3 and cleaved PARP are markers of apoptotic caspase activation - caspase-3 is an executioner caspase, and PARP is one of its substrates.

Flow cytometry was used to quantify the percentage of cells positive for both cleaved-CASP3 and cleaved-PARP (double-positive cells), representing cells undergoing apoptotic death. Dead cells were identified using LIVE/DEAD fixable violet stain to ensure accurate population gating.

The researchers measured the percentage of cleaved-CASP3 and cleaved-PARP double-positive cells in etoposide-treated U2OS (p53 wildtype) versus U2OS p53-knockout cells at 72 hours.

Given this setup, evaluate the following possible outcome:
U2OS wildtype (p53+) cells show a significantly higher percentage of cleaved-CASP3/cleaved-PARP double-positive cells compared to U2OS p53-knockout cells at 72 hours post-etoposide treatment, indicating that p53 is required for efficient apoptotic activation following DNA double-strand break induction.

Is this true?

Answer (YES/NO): YES